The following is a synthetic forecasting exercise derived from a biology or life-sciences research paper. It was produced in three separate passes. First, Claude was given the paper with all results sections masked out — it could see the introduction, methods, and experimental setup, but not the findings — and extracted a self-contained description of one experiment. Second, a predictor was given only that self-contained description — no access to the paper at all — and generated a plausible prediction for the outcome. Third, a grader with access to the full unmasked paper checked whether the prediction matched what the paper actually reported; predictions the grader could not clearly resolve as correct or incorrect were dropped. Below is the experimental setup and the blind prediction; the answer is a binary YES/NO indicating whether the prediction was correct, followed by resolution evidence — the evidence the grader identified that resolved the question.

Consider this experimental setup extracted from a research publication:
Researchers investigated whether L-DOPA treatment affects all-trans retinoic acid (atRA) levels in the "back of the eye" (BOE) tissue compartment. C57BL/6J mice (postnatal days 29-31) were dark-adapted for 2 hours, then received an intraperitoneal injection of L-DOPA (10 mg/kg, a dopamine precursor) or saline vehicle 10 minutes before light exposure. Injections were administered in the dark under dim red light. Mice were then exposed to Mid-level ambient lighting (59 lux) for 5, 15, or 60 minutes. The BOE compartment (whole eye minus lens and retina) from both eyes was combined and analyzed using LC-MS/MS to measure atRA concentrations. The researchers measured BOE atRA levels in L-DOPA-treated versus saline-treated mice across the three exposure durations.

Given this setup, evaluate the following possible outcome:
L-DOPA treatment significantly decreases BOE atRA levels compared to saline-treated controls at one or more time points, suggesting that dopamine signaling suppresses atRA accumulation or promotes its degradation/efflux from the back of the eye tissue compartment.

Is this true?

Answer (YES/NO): NO